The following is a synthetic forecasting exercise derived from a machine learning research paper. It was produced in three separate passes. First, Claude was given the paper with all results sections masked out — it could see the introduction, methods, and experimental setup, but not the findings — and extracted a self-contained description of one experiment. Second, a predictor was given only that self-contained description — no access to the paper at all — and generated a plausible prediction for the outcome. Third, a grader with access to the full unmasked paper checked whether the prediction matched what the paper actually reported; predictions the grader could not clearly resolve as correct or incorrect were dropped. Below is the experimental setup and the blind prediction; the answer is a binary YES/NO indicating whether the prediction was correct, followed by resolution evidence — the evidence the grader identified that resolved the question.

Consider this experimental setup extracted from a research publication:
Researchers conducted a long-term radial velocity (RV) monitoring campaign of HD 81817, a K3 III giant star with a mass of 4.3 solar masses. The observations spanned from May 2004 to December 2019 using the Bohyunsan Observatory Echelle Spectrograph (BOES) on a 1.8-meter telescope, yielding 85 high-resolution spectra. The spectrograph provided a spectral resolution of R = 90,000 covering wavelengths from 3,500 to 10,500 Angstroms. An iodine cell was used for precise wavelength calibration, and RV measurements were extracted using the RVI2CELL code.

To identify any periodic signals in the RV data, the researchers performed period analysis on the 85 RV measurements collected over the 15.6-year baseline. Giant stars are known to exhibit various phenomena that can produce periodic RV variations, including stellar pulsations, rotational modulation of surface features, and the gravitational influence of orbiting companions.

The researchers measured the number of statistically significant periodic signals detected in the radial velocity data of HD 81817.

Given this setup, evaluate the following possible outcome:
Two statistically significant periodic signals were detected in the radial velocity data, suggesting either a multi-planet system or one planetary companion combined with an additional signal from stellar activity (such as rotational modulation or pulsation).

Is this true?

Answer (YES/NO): YES